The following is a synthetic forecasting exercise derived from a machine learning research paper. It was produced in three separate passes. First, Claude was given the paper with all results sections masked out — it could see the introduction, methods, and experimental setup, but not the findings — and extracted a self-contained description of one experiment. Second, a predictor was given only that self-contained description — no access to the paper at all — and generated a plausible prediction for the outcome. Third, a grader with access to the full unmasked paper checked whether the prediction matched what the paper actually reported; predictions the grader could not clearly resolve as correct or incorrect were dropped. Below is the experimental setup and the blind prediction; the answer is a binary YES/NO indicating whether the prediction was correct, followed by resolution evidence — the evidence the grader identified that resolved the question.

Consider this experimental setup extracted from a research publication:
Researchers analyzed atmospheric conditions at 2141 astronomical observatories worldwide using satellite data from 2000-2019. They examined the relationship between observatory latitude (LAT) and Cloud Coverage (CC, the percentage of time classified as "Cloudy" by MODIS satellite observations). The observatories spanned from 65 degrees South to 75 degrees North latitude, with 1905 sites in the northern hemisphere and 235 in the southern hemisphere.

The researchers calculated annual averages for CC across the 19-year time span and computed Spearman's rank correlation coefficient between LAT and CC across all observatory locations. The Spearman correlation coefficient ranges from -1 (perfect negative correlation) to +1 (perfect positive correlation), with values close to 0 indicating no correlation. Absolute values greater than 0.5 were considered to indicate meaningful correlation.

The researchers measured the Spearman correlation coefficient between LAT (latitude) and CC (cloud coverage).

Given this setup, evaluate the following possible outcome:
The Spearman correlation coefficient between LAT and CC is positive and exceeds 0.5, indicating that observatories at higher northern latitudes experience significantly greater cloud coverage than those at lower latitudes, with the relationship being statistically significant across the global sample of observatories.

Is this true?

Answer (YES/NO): YES